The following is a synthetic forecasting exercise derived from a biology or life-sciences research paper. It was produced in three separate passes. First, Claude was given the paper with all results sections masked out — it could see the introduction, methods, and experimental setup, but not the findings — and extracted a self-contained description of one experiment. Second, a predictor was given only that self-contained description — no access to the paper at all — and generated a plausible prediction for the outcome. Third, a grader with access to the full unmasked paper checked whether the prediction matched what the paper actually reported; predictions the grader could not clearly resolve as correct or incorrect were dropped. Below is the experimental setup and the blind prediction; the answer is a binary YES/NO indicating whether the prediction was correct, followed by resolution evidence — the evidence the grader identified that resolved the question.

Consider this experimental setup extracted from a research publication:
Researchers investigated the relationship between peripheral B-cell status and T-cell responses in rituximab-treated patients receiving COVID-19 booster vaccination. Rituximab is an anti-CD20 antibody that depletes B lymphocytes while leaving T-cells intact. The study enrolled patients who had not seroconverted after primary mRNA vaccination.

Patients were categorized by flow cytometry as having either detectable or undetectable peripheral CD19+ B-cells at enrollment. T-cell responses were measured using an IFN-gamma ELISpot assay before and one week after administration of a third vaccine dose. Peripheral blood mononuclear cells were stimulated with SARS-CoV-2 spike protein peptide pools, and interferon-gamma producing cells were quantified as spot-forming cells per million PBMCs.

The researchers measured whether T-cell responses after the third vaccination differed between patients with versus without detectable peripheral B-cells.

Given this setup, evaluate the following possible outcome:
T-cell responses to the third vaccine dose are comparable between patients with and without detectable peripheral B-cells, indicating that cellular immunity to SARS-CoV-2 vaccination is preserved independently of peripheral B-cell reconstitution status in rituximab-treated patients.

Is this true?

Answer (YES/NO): YES